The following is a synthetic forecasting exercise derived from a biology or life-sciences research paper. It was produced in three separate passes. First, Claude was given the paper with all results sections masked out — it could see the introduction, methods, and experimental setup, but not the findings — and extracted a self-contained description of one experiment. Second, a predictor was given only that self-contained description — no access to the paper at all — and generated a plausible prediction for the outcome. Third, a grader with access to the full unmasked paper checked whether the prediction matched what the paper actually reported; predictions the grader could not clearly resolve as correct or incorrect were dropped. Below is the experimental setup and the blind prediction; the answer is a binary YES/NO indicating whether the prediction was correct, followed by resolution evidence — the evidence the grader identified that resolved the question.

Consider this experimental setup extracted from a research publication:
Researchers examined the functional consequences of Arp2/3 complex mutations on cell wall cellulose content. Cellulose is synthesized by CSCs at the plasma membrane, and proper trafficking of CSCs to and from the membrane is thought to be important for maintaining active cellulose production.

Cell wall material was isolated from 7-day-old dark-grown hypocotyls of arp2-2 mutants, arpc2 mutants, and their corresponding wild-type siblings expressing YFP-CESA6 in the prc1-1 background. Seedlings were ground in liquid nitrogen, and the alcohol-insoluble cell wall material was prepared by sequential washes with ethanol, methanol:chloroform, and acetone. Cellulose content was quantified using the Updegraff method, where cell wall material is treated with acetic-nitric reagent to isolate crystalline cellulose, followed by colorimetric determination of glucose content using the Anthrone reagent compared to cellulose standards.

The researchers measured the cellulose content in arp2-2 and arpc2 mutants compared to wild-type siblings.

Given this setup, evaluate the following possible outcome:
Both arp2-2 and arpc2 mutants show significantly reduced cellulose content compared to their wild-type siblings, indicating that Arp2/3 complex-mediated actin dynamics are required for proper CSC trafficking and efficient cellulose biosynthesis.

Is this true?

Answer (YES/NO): YES